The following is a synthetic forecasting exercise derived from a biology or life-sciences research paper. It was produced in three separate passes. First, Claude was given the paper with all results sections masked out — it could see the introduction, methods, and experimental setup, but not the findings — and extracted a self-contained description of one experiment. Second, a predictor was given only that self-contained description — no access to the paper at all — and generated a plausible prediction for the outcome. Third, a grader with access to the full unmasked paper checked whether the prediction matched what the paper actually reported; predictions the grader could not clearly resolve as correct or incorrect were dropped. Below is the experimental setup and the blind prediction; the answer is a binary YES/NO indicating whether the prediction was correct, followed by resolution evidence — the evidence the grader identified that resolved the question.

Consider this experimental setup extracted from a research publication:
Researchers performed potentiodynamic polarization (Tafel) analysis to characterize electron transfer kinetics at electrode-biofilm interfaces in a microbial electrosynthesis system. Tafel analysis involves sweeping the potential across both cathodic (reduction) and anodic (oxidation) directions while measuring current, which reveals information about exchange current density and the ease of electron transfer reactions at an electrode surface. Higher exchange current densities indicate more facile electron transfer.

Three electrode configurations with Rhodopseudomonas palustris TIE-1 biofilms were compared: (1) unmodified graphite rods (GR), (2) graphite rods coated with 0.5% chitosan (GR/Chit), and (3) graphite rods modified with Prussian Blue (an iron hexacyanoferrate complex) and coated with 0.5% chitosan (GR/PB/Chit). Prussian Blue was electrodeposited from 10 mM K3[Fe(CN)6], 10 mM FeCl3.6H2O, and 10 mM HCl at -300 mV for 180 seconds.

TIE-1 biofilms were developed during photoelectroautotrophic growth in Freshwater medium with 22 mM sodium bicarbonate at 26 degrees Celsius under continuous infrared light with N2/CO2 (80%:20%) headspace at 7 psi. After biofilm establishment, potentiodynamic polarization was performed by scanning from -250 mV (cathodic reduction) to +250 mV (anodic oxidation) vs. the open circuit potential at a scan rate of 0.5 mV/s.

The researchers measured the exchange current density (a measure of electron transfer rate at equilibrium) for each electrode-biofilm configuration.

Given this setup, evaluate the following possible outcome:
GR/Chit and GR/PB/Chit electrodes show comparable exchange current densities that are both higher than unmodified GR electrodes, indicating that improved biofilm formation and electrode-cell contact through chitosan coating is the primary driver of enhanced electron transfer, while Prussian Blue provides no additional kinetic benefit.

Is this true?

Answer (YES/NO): NO